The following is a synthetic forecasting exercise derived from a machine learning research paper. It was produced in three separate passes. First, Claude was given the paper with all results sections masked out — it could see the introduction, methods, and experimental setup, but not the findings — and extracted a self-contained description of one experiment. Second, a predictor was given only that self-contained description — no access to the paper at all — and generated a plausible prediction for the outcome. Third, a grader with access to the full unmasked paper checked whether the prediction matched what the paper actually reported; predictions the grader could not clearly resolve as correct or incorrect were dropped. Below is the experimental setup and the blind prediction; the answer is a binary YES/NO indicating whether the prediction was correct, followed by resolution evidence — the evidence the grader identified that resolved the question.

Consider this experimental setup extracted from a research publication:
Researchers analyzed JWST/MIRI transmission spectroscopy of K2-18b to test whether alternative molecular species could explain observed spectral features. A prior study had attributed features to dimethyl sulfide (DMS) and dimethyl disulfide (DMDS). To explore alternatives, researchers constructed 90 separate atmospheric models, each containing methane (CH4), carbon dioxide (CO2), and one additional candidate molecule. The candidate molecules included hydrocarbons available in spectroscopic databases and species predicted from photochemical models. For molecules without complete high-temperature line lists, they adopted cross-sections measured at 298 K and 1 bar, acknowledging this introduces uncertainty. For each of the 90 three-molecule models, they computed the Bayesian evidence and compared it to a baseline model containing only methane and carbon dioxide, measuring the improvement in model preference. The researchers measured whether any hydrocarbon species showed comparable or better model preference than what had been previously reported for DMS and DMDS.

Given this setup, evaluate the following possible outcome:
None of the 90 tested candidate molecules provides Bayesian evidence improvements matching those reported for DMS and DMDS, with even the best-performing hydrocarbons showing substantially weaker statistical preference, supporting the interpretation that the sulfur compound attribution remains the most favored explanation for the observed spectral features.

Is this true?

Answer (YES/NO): NO